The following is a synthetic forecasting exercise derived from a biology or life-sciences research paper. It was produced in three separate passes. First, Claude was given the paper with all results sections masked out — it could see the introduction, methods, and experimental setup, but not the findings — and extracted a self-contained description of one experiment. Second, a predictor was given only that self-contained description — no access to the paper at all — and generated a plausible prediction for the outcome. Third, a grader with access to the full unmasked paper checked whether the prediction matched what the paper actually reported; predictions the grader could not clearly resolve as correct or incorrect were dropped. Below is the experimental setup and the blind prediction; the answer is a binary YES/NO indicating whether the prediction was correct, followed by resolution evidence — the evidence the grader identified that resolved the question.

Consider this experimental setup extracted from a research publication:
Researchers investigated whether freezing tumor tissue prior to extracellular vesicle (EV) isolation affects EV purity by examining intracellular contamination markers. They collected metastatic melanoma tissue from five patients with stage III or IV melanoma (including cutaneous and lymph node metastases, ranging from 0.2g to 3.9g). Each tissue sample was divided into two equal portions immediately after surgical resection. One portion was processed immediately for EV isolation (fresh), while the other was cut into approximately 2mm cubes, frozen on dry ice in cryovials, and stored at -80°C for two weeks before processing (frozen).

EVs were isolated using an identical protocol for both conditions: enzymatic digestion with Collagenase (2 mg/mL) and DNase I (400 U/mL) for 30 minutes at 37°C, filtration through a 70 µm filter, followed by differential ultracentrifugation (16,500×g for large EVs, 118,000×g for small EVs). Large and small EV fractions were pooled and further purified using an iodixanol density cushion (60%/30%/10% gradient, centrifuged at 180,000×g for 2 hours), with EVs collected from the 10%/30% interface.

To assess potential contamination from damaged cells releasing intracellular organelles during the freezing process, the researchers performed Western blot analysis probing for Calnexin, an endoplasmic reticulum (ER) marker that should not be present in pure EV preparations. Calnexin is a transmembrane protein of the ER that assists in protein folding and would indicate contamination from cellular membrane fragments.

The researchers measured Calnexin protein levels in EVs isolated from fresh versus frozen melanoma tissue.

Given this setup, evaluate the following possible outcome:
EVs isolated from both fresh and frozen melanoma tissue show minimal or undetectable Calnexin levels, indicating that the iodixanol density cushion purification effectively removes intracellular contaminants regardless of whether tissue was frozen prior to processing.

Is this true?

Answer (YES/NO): NO